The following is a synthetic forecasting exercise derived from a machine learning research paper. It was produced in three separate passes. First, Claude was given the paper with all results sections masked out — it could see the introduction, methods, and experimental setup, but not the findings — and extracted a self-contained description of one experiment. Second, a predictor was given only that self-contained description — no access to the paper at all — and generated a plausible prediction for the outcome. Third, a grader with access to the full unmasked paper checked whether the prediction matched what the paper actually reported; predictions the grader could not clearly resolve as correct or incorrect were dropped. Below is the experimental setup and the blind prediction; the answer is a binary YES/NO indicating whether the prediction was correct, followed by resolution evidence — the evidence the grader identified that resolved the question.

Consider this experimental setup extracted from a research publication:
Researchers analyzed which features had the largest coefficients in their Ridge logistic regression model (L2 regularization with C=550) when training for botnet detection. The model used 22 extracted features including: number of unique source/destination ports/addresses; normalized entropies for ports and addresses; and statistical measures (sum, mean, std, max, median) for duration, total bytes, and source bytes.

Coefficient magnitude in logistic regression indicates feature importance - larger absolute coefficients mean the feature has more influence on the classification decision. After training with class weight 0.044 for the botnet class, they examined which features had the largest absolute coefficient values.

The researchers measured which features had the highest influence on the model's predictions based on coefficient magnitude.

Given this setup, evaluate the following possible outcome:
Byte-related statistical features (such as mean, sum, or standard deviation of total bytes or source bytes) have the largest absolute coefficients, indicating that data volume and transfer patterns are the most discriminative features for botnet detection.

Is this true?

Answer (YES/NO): NO